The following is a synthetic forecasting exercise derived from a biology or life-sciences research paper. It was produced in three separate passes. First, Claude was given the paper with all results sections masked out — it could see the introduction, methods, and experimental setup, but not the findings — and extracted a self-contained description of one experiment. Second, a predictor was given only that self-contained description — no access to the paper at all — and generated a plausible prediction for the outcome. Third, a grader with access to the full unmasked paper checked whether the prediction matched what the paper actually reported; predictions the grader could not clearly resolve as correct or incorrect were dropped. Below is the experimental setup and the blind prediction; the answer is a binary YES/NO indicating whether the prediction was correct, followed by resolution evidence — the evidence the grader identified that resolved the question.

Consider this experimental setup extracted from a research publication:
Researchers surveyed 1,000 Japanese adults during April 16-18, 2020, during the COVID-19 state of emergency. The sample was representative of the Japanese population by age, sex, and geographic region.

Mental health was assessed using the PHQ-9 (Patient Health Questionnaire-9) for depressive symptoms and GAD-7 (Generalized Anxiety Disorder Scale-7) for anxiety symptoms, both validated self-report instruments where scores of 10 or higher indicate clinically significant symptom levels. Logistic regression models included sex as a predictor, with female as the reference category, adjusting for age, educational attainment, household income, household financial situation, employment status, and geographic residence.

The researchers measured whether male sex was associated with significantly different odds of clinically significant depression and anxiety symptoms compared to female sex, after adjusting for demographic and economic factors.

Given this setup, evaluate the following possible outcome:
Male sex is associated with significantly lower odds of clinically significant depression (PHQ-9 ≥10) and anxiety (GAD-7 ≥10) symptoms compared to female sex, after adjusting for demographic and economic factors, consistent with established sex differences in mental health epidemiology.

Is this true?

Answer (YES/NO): NO